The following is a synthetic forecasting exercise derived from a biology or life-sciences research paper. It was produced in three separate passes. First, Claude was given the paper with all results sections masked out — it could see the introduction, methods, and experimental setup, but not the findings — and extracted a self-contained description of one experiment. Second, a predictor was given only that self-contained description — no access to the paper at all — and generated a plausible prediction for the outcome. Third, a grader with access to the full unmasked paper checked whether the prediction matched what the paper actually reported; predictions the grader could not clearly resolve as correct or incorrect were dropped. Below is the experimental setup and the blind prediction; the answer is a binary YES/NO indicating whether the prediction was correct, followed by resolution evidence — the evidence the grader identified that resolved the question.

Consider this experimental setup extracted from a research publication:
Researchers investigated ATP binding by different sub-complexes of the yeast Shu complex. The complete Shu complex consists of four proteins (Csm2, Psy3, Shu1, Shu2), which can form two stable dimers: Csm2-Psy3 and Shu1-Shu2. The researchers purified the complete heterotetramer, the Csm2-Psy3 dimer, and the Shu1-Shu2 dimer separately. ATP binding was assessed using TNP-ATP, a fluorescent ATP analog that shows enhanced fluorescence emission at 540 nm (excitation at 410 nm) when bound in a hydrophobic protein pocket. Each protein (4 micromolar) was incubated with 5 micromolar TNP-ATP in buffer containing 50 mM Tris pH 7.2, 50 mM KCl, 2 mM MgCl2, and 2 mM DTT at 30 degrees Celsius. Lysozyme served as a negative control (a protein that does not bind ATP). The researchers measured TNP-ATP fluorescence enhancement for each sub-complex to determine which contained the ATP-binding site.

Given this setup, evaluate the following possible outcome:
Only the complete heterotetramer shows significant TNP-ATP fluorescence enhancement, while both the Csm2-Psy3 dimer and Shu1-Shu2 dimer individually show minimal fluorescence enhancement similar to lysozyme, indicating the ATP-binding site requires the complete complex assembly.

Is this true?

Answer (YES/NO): NO